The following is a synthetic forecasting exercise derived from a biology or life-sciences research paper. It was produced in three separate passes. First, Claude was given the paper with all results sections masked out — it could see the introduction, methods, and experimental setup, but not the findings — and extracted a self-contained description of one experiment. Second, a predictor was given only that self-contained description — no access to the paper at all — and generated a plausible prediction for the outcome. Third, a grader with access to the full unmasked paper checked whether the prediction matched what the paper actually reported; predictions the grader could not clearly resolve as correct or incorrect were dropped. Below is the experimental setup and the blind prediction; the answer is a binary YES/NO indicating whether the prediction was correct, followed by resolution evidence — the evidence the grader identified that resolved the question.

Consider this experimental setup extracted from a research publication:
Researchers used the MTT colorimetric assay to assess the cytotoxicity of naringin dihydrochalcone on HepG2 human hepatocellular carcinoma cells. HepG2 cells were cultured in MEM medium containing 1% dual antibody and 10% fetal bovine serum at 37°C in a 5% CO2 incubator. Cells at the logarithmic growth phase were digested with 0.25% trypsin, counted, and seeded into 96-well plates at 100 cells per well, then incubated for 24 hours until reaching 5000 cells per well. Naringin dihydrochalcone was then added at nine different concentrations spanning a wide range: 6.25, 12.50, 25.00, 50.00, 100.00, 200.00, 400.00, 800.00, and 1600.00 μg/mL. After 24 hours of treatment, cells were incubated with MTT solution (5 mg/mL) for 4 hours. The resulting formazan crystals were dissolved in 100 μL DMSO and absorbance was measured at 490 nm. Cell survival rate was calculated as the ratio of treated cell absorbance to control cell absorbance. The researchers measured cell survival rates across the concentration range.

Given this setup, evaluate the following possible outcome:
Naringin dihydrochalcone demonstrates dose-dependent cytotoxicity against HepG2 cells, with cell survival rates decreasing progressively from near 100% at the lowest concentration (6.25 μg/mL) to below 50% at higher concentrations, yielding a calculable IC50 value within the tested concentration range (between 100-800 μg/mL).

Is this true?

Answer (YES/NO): NO